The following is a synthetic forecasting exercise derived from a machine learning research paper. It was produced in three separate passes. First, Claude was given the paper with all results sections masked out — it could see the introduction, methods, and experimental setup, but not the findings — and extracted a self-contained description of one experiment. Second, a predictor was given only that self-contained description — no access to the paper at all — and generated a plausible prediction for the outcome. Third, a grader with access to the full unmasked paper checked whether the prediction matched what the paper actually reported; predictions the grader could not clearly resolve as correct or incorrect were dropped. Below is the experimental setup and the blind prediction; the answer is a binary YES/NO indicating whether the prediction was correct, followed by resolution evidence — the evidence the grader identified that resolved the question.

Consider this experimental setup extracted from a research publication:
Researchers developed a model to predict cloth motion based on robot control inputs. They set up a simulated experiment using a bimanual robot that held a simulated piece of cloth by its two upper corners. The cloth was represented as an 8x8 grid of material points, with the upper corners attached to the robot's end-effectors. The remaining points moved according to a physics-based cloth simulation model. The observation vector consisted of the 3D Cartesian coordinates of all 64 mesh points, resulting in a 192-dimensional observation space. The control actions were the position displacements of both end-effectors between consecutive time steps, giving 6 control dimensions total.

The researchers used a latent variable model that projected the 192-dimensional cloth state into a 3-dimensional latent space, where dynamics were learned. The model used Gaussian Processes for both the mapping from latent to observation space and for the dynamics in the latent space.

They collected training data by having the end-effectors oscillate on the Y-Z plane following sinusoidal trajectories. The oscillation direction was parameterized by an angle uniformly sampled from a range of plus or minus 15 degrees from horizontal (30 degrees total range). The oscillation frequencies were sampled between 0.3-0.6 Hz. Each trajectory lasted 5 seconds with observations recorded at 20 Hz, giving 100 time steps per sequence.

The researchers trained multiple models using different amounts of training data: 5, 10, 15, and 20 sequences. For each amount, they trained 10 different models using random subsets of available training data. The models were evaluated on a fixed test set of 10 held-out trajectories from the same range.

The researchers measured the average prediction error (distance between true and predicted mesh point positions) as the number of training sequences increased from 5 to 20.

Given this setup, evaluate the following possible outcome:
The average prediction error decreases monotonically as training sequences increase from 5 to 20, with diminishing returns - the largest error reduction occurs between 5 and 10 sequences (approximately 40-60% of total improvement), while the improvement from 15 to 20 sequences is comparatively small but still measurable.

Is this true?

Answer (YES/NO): NO